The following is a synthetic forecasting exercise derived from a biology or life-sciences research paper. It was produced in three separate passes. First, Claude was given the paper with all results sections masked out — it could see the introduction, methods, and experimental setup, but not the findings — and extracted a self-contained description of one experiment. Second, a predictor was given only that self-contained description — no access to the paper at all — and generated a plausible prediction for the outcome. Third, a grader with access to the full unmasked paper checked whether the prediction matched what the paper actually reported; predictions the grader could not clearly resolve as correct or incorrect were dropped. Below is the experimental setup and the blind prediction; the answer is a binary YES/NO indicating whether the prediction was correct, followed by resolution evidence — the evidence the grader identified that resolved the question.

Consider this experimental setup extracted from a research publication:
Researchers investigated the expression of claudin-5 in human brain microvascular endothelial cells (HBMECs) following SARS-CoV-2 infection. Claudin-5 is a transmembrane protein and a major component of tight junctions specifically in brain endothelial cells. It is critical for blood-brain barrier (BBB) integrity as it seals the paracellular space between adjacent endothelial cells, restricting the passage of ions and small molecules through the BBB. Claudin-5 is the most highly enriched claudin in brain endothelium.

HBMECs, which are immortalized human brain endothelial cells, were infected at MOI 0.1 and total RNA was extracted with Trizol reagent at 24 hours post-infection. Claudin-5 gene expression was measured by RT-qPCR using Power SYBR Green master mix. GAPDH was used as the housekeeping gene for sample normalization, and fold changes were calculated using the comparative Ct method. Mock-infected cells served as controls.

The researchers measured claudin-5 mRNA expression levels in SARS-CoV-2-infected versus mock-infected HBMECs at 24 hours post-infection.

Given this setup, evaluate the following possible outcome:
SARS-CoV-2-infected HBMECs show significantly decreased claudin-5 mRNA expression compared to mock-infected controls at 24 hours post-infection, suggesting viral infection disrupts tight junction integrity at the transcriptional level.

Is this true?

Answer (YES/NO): NO